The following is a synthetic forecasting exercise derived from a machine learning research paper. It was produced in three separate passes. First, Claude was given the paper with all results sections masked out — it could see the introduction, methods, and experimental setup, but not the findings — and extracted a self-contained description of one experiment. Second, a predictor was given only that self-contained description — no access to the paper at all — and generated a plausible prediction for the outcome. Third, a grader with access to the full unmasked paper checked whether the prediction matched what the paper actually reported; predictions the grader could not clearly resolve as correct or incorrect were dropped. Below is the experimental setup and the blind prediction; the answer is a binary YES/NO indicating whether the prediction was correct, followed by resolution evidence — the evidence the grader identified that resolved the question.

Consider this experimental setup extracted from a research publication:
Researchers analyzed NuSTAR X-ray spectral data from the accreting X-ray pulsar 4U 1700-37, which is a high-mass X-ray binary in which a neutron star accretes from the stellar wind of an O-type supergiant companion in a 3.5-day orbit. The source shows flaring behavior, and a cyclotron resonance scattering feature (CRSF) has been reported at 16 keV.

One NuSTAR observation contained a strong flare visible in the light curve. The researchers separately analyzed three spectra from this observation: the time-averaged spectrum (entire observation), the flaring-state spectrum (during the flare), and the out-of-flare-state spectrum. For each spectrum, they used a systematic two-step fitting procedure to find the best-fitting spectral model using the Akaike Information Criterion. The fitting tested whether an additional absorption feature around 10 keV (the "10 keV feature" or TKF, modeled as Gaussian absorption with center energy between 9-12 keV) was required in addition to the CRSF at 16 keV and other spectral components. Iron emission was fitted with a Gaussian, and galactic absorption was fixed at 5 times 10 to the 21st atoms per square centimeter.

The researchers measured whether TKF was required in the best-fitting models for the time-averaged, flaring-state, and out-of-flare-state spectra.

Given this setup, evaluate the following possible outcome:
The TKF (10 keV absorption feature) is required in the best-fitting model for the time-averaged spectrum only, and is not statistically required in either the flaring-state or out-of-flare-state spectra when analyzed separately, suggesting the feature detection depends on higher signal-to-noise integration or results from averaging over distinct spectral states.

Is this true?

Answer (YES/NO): NO